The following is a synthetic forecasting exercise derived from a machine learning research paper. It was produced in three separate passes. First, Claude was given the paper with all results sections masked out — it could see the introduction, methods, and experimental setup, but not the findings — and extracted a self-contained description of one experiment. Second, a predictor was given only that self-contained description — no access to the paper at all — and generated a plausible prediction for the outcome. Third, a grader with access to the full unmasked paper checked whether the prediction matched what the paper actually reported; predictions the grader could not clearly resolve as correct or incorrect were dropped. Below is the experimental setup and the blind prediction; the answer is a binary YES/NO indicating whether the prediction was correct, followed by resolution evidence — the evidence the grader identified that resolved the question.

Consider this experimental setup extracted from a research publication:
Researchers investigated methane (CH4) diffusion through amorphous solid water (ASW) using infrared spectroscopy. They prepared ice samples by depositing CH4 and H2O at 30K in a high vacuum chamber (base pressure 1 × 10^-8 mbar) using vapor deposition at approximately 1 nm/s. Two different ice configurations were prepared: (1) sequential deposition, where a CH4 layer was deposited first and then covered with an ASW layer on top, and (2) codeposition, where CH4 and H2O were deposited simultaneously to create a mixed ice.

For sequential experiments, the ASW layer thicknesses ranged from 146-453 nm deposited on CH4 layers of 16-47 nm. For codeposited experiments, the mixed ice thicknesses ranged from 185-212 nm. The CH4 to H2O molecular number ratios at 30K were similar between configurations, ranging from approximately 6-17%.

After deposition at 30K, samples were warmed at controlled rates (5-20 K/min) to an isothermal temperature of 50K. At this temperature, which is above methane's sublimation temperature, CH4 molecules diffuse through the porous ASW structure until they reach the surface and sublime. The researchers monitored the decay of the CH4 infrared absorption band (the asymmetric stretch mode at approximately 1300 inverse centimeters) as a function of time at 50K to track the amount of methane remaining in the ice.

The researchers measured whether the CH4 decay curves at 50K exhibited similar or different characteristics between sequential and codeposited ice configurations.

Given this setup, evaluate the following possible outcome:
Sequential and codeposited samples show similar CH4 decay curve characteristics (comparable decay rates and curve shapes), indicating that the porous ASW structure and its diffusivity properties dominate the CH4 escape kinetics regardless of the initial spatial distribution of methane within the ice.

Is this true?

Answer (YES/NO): NO